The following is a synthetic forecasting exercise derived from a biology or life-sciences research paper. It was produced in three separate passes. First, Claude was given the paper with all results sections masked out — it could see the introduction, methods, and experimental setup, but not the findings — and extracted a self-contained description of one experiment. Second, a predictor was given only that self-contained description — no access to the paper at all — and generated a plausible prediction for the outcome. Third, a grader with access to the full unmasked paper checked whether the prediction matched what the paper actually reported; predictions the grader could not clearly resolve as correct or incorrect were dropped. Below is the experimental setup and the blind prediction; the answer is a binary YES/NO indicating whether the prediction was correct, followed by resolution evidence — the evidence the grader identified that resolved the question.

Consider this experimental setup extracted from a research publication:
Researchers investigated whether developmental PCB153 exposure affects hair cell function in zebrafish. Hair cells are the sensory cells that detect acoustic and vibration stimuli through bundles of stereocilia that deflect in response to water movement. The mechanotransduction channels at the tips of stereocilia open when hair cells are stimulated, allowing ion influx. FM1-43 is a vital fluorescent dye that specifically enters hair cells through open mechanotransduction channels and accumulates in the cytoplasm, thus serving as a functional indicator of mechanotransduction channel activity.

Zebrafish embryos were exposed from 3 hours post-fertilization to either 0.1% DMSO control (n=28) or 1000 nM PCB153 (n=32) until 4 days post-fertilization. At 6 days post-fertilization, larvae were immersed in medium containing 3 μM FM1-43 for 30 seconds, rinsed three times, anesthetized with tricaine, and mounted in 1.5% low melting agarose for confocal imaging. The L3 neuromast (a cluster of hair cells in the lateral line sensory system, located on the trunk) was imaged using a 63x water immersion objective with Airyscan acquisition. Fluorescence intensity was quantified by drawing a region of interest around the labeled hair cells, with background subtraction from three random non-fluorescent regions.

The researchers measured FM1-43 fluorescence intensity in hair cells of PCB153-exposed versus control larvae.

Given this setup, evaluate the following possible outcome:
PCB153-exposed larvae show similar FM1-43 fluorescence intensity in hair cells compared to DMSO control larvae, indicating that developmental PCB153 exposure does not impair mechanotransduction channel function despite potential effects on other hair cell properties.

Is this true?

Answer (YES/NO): YES